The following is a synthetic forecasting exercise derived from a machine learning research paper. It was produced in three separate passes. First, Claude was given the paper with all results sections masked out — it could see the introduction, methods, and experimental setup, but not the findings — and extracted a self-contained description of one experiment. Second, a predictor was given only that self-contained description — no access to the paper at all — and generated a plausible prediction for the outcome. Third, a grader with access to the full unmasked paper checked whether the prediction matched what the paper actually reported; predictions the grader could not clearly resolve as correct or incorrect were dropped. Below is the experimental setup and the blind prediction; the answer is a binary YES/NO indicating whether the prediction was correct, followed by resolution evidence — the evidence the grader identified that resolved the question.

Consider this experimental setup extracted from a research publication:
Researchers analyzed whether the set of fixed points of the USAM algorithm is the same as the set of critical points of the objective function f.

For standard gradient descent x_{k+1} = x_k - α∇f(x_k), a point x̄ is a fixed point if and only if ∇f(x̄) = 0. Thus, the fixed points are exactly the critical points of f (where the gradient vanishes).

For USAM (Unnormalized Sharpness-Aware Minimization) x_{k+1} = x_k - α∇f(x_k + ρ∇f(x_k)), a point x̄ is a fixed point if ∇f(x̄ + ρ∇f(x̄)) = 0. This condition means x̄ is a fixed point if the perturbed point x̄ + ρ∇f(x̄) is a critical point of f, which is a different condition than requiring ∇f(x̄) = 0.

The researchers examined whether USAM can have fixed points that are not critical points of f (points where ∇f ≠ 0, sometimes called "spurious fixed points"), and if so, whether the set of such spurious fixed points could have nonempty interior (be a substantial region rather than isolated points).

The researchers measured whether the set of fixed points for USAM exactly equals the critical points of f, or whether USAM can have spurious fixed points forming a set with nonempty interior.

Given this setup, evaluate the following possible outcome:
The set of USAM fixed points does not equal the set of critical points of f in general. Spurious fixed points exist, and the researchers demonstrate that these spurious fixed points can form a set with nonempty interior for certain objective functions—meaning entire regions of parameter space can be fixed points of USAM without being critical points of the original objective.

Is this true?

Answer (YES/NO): YES